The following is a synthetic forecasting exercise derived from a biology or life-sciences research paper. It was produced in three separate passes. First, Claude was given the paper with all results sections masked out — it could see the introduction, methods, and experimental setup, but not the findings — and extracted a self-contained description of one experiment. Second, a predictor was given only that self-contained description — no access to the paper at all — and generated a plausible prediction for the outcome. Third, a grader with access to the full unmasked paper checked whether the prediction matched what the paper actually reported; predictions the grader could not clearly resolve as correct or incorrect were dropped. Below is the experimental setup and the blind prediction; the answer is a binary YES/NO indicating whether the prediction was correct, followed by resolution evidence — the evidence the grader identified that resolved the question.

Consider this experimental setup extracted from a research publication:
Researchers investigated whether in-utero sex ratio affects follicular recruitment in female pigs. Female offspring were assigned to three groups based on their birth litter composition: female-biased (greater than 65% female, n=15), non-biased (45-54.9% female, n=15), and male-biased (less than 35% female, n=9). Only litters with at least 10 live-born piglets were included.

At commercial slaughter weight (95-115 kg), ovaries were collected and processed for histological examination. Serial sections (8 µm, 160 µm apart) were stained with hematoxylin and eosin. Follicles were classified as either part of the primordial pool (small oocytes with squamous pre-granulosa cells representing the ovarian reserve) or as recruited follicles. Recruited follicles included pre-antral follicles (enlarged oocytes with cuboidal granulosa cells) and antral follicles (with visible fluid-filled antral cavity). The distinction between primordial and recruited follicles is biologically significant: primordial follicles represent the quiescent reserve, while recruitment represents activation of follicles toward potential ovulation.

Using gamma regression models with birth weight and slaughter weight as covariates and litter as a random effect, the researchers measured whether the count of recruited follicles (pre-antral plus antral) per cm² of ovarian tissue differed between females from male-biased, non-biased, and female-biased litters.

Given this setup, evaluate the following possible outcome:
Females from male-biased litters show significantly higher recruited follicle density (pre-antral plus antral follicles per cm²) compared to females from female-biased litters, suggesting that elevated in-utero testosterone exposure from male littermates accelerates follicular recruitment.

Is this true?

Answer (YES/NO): NO